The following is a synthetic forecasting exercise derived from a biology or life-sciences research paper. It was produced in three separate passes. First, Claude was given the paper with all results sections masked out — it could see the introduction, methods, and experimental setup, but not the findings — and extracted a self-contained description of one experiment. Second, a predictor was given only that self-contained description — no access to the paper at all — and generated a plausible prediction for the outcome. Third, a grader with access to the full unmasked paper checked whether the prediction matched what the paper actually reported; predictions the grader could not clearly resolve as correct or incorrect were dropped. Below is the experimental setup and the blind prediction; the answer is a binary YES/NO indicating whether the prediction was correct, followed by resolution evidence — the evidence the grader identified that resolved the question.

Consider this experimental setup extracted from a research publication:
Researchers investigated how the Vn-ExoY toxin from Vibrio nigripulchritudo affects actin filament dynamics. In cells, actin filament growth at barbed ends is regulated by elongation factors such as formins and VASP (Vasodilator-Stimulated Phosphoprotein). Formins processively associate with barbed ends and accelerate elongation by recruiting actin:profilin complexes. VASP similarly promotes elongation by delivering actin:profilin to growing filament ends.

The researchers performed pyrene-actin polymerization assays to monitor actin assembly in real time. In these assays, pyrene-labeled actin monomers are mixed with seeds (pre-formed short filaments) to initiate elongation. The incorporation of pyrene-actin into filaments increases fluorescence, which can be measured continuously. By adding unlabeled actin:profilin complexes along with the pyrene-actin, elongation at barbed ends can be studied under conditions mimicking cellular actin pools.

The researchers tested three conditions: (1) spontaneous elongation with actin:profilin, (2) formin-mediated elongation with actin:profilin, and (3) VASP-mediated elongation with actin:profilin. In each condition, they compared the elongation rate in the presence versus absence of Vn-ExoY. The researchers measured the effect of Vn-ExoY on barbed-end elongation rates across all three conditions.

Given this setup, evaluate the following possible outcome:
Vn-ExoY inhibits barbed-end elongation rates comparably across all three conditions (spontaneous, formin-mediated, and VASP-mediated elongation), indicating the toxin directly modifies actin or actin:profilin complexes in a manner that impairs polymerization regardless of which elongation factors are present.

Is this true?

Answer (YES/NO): NO